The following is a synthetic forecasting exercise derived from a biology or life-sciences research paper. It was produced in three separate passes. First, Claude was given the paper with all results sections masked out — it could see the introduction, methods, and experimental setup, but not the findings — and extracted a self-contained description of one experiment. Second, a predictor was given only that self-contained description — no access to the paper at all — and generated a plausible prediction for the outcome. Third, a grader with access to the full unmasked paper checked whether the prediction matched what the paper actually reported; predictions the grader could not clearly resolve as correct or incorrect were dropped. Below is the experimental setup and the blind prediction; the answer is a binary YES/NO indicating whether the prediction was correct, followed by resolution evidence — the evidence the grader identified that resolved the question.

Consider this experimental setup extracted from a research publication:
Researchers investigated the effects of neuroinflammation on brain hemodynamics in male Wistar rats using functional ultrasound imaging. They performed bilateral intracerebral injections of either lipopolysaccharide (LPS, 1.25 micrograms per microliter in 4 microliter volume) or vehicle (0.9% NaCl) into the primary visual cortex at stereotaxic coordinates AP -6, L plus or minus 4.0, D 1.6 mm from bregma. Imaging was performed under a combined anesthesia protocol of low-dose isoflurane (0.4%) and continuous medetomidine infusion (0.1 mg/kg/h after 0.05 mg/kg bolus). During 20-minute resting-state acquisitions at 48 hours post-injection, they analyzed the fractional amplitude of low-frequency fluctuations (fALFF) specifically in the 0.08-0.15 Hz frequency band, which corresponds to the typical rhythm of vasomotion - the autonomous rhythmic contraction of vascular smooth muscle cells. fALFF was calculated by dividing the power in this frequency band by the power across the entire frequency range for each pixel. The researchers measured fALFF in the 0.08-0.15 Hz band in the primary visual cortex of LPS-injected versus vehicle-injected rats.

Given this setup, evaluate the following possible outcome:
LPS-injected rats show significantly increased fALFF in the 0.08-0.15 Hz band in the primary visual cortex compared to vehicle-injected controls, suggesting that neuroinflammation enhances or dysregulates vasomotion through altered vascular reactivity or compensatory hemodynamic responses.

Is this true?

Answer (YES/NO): YES